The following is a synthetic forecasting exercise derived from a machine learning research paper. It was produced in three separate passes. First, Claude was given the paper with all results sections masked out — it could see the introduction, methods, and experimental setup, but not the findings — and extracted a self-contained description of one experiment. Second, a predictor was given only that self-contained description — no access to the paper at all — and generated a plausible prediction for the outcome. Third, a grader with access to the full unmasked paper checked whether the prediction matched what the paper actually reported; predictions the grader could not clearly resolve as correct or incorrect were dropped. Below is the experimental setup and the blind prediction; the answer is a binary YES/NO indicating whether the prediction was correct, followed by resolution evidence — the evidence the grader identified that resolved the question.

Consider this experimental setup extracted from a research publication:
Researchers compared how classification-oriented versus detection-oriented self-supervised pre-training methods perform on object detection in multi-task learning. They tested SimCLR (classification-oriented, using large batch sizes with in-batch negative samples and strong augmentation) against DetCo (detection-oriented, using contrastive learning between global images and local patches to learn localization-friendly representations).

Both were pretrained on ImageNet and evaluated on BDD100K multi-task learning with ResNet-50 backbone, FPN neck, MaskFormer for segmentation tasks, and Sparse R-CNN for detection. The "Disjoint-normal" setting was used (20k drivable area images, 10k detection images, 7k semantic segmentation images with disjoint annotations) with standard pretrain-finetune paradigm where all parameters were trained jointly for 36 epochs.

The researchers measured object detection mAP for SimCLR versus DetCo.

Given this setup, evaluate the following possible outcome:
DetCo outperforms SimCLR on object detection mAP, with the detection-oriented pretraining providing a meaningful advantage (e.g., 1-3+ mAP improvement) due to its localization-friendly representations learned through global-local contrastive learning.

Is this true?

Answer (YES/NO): NO